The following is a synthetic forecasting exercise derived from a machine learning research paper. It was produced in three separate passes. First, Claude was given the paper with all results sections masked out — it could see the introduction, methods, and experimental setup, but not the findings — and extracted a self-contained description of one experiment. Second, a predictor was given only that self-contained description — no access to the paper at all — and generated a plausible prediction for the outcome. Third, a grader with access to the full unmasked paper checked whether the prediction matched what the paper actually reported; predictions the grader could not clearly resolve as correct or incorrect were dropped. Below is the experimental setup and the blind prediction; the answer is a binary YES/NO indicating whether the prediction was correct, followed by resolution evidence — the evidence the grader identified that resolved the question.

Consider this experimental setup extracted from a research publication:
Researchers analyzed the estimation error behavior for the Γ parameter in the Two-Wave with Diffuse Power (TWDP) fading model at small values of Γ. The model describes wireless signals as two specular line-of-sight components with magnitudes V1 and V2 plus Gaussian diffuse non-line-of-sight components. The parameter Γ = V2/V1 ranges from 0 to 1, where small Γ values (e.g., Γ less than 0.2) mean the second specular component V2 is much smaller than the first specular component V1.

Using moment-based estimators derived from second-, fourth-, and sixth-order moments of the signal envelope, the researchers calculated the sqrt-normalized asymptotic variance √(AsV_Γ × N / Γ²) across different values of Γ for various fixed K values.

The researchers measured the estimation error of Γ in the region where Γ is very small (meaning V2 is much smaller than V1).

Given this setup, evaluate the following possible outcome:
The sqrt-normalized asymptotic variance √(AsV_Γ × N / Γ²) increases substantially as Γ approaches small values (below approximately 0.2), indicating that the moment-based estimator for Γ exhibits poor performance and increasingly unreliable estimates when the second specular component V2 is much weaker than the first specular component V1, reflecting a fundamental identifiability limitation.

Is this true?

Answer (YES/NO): YES